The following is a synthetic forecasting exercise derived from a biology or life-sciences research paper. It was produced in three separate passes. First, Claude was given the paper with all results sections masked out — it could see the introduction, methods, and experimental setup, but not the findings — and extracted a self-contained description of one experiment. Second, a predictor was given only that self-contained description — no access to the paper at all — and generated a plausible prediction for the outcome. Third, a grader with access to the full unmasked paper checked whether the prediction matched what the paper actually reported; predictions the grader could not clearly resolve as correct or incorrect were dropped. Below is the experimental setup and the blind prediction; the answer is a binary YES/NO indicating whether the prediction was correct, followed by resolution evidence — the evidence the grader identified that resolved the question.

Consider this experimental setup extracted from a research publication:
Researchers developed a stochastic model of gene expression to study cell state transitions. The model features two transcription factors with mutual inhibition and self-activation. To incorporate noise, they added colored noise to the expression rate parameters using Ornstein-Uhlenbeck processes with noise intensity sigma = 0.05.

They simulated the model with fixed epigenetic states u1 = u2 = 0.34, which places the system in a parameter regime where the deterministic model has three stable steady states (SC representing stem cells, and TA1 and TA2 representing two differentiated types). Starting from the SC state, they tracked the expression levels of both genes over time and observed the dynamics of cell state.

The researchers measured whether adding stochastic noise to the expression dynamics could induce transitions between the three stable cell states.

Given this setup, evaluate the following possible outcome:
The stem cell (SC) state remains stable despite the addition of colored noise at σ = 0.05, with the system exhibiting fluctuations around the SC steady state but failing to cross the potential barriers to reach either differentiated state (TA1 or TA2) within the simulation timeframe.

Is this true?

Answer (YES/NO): NO